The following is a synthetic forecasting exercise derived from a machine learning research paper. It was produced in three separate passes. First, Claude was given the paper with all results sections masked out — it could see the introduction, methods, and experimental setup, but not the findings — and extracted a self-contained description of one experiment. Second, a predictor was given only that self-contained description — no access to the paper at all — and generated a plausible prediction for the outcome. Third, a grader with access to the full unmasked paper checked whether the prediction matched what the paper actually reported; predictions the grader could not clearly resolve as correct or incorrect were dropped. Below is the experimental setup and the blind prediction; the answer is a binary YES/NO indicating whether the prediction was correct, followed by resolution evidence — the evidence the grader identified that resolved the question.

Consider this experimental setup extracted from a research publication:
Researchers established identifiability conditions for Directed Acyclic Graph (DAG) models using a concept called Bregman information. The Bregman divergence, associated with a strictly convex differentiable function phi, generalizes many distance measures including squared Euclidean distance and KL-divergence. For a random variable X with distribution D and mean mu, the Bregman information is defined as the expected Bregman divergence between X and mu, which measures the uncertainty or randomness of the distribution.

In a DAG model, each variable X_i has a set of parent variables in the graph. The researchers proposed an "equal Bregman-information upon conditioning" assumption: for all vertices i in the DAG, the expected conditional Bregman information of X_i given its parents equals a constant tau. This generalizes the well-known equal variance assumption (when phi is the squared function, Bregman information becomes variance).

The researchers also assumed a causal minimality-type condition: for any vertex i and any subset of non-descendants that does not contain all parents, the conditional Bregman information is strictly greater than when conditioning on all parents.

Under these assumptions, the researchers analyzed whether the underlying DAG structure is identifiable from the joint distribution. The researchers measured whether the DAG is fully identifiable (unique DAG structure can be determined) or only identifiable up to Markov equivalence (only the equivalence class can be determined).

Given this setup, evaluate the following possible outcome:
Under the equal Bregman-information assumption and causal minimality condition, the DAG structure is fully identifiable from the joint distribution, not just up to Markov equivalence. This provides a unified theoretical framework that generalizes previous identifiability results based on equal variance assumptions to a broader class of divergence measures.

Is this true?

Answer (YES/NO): YES